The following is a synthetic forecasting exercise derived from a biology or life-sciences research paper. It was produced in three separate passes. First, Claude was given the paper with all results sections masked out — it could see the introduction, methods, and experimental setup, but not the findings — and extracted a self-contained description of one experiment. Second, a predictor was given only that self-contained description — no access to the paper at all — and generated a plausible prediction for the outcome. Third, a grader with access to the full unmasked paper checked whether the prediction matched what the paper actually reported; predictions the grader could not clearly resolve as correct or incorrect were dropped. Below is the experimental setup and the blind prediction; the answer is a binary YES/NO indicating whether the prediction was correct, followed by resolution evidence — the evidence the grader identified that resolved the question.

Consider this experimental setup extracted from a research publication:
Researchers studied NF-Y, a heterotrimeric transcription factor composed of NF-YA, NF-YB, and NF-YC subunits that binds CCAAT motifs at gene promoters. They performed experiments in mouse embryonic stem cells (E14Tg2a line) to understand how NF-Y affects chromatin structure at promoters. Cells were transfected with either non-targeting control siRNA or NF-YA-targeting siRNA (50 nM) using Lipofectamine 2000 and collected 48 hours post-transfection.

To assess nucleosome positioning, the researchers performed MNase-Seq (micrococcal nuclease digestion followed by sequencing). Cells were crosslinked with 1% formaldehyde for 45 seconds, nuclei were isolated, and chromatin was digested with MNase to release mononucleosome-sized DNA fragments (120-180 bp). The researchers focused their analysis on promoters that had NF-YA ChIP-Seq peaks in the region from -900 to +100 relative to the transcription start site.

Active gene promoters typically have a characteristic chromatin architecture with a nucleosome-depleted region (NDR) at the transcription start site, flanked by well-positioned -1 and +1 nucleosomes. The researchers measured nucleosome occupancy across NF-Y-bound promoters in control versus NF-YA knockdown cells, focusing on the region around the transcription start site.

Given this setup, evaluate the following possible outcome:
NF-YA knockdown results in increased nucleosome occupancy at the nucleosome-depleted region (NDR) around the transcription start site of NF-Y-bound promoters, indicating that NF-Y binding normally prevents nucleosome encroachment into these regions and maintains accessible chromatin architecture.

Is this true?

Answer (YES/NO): YES